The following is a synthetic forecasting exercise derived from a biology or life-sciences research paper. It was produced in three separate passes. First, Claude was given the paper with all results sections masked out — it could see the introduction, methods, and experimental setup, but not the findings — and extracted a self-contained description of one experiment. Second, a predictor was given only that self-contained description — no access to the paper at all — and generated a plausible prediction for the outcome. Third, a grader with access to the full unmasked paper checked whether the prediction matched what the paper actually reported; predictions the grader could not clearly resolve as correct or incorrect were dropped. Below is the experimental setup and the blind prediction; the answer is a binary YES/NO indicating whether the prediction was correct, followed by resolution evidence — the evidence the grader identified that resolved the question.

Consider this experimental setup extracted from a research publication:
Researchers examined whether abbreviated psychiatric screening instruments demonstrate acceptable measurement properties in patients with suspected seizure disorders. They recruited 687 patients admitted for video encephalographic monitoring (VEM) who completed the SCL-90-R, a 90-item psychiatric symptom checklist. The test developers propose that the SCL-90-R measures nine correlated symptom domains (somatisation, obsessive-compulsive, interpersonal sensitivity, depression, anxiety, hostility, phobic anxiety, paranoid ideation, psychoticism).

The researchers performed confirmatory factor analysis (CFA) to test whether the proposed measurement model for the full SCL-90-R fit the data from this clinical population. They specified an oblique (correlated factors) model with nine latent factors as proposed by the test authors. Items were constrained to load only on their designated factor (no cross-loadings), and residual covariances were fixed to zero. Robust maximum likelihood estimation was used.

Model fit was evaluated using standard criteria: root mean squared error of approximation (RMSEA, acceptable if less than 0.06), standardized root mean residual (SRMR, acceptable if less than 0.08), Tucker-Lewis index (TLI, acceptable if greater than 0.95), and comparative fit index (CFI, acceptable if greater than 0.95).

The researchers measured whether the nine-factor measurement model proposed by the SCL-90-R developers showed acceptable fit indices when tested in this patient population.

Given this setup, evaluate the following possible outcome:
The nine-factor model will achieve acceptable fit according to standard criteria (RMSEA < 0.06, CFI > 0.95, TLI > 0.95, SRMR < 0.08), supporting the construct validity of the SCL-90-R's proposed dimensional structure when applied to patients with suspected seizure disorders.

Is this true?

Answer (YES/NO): NO